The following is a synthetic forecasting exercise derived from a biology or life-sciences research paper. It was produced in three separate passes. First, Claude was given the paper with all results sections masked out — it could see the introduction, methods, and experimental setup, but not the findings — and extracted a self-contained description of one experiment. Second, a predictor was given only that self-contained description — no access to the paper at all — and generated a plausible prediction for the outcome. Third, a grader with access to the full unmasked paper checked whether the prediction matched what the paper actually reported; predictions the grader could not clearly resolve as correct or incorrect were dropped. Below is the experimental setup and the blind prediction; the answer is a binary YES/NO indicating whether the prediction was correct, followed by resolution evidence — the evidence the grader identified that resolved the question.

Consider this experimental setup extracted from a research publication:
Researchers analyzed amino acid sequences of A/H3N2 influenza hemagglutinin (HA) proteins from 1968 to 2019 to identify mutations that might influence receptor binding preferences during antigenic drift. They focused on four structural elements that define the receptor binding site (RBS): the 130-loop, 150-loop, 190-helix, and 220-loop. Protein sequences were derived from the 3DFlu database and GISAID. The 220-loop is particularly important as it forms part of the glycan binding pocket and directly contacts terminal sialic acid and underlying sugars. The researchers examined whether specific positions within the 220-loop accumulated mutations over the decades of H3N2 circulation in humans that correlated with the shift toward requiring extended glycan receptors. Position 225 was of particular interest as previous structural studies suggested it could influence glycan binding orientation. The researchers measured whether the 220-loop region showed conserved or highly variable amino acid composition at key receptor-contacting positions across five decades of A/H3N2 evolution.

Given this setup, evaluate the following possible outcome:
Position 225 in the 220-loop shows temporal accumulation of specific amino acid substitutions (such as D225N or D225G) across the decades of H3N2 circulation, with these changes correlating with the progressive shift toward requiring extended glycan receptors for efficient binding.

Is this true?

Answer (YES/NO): NO